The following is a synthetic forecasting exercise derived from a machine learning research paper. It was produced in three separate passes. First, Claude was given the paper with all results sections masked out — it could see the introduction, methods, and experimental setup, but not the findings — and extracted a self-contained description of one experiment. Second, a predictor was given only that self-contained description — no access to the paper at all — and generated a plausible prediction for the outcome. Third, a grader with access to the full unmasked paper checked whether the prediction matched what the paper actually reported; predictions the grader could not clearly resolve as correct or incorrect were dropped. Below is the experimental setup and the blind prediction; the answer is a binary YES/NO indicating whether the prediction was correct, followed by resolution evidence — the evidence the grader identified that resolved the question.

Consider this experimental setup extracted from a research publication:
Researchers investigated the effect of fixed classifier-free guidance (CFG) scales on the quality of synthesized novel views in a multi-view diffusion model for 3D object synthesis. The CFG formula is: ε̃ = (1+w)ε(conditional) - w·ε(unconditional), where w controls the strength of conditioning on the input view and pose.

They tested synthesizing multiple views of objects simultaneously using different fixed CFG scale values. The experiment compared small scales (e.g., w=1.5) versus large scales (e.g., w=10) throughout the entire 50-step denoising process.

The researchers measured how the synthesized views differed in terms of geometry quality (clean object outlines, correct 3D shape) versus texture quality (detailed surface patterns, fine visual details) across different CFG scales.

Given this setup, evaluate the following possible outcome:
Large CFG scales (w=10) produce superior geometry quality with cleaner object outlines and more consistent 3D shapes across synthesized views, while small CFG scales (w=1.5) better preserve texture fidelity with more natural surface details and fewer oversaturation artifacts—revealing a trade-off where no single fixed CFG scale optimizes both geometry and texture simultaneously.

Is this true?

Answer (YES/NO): NO